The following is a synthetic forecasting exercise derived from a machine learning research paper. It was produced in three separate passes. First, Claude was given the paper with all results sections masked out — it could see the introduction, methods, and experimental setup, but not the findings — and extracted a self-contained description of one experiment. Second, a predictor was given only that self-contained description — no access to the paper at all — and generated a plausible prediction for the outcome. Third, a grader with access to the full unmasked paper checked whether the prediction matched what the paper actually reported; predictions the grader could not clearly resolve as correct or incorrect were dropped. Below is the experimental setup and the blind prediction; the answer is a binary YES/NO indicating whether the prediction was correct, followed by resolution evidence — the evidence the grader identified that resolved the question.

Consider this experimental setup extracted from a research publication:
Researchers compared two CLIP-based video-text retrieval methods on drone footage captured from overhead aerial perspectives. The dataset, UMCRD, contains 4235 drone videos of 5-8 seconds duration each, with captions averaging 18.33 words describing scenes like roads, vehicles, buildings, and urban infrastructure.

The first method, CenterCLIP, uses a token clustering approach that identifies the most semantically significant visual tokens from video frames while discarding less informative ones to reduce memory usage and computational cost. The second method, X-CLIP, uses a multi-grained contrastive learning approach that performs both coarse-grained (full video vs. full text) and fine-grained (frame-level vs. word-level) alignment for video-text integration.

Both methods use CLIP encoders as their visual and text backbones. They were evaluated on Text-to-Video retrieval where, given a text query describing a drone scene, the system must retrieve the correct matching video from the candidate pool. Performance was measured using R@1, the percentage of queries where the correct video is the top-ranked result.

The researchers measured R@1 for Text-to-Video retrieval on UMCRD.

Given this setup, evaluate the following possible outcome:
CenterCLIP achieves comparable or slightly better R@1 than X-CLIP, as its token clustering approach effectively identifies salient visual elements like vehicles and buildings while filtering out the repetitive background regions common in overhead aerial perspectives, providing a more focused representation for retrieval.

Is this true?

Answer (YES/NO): NO